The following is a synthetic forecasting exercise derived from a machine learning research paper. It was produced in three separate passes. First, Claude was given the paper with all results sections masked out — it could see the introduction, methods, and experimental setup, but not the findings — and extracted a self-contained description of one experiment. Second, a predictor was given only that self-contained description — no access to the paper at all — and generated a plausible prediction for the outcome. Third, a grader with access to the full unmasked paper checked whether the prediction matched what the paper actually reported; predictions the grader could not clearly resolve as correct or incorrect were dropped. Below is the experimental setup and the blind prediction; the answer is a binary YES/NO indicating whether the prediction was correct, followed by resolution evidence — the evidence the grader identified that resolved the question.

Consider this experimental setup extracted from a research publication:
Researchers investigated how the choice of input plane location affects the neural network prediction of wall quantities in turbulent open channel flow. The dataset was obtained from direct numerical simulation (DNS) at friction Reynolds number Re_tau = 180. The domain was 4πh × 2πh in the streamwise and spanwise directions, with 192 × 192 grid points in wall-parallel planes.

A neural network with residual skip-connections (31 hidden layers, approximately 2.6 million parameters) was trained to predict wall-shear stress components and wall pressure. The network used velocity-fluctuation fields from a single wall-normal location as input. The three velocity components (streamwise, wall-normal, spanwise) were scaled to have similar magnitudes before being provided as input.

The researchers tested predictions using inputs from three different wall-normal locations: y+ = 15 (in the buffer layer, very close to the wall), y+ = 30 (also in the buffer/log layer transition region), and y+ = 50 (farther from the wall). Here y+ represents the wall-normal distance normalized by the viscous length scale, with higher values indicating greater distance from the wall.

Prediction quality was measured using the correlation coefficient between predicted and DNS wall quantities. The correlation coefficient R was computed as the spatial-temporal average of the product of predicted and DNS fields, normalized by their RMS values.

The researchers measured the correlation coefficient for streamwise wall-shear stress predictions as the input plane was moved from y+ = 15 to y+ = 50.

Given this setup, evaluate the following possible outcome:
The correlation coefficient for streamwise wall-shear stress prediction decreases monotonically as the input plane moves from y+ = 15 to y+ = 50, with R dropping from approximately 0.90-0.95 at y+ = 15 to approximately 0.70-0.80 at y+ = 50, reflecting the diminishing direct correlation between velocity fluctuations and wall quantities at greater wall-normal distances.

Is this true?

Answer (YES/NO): NO